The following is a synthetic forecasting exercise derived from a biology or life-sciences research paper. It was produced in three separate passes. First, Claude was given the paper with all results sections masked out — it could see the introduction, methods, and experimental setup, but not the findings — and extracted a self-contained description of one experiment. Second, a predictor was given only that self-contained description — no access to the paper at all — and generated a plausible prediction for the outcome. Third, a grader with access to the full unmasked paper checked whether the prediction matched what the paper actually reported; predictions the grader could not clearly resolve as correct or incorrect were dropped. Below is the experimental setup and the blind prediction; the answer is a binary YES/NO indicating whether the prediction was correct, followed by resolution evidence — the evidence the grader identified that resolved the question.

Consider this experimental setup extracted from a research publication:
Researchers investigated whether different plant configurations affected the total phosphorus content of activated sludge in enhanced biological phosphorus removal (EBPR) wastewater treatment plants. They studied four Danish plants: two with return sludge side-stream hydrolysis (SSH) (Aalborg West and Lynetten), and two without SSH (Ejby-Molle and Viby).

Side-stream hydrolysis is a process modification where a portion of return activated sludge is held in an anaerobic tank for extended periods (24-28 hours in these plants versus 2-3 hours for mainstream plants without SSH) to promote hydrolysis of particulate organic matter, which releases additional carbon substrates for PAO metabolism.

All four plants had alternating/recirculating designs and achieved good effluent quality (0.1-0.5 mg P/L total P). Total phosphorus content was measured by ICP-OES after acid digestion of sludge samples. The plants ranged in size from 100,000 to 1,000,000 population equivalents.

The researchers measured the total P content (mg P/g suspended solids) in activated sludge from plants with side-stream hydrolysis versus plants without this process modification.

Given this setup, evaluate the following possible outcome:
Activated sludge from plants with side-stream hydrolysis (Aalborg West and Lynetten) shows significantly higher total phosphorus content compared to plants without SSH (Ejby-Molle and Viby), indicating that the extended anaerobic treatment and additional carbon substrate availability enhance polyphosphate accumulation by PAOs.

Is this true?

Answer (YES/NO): NO